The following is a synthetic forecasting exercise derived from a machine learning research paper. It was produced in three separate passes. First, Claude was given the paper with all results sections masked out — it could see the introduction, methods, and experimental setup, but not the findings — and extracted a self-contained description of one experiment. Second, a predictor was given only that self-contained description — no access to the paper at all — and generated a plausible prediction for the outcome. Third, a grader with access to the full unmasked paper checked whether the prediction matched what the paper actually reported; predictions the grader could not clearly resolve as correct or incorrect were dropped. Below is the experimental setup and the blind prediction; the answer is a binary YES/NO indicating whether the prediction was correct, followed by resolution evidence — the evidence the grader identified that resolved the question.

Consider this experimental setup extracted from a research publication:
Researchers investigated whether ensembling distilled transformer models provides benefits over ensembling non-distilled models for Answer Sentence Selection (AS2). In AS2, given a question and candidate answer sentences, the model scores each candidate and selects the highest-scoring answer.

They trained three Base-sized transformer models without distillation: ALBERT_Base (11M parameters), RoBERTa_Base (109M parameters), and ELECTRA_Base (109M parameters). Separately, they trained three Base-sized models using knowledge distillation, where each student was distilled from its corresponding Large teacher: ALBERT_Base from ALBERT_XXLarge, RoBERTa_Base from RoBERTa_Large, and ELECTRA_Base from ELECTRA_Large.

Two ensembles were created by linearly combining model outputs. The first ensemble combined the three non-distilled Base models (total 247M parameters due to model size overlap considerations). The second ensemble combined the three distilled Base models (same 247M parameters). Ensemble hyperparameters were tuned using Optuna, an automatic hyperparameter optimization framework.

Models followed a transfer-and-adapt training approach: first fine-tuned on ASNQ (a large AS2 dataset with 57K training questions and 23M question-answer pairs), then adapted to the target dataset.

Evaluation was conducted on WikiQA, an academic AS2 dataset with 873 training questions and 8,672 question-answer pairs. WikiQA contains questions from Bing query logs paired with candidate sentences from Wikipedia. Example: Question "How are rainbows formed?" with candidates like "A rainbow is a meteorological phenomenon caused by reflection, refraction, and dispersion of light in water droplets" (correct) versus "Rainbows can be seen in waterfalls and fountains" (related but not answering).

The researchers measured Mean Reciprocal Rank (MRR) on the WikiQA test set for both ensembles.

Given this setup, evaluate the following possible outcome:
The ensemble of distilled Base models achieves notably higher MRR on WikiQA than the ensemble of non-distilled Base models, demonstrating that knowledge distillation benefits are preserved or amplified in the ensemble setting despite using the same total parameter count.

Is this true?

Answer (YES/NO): NO